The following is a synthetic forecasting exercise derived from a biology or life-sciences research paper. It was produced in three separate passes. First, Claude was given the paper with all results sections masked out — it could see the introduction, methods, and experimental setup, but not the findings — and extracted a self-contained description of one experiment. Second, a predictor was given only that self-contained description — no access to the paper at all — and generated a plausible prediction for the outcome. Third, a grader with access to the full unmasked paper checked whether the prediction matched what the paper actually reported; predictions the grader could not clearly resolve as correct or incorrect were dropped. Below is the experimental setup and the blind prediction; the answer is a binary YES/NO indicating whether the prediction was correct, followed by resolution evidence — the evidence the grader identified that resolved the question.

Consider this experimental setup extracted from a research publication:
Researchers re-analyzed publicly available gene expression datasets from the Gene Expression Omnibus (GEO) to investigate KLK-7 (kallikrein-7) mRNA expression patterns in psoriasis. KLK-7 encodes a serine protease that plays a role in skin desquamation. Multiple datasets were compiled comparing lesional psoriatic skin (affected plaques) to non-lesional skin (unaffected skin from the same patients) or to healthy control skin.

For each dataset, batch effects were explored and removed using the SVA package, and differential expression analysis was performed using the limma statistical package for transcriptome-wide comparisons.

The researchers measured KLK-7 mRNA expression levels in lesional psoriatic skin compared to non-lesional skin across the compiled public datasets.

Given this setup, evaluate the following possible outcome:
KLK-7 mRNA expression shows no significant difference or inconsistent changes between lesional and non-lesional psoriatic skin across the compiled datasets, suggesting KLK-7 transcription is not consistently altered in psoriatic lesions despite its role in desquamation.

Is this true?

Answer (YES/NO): NO